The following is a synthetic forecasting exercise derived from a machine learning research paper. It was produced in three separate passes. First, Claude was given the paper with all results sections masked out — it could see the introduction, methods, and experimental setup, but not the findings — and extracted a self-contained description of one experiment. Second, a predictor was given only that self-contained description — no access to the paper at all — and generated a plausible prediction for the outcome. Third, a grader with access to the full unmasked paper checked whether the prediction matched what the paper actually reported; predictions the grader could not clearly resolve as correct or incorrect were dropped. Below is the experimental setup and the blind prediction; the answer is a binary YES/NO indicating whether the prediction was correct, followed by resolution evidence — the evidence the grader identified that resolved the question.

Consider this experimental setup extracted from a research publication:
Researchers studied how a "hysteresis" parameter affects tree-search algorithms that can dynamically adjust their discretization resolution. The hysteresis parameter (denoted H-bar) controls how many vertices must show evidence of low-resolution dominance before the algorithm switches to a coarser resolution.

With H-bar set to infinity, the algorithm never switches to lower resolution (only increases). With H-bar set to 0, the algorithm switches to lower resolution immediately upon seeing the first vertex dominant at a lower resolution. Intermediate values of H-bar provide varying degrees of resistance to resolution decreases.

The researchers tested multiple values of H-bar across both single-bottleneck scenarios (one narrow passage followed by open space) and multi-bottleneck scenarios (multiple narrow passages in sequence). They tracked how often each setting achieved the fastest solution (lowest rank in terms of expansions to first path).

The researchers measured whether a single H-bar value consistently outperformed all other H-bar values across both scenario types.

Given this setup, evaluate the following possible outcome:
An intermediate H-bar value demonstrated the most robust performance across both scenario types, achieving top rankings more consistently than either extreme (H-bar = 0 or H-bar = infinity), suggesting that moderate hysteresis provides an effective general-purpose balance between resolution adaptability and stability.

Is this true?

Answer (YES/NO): NO